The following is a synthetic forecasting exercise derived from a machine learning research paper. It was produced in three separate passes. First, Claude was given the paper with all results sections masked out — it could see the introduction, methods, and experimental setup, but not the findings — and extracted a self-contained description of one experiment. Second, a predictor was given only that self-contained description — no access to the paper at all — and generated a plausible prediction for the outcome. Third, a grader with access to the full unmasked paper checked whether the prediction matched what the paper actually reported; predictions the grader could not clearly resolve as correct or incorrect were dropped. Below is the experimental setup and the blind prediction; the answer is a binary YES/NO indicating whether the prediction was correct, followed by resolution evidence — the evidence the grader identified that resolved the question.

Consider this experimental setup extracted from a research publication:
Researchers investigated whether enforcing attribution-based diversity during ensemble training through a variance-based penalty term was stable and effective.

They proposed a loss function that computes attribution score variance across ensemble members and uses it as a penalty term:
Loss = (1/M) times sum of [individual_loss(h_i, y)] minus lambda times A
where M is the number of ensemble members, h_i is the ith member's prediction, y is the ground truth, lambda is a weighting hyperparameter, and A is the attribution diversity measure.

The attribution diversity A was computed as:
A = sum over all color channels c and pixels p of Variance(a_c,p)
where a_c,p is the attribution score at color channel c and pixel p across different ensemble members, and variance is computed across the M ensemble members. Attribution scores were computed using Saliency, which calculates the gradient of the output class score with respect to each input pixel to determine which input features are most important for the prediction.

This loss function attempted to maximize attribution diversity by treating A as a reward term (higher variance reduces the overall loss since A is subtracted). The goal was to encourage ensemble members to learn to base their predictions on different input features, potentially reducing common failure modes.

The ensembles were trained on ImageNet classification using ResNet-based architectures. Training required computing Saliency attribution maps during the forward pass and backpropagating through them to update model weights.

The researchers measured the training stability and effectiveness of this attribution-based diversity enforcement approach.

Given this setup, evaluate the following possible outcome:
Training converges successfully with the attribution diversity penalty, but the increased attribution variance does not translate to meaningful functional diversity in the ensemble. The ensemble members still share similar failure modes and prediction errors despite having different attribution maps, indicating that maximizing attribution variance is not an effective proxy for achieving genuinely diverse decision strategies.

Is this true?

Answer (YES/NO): NO